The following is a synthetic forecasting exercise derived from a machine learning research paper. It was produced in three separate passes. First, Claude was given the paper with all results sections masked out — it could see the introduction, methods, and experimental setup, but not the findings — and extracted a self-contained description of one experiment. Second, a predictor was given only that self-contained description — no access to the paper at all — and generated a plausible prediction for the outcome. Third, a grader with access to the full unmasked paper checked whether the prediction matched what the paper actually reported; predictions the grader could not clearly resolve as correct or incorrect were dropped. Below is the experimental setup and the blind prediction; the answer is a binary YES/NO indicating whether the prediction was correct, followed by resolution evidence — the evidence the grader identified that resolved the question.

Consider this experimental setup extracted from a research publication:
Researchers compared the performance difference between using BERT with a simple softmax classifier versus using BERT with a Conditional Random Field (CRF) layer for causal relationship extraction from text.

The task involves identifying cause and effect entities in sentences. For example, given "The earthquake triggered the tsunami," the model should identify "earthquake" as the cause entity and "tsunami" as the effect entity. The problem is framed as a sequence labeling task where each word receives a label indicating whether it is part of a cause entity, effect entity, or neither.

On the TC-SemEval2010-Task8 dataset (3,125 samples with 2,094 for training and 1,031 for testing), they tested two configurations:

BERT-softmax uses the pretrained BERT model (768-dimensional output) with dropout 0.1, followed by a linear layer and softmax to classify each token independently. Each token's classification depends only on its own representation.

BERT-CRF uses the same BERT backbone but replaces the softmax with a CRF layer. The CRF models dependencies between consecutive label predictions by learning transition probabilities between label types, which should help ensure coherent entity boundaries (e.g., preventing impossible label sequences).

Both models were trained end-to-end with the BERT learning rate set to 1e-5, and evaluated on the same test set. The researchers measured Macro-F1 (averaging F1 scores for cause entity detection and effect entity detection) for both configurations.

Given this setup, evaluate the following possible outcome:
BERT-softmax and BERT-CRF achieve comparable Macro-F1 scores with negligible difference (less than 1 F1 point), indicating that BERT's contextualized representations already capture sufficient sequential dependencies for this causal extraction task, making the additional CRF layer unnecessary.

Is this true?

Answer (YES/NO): NO